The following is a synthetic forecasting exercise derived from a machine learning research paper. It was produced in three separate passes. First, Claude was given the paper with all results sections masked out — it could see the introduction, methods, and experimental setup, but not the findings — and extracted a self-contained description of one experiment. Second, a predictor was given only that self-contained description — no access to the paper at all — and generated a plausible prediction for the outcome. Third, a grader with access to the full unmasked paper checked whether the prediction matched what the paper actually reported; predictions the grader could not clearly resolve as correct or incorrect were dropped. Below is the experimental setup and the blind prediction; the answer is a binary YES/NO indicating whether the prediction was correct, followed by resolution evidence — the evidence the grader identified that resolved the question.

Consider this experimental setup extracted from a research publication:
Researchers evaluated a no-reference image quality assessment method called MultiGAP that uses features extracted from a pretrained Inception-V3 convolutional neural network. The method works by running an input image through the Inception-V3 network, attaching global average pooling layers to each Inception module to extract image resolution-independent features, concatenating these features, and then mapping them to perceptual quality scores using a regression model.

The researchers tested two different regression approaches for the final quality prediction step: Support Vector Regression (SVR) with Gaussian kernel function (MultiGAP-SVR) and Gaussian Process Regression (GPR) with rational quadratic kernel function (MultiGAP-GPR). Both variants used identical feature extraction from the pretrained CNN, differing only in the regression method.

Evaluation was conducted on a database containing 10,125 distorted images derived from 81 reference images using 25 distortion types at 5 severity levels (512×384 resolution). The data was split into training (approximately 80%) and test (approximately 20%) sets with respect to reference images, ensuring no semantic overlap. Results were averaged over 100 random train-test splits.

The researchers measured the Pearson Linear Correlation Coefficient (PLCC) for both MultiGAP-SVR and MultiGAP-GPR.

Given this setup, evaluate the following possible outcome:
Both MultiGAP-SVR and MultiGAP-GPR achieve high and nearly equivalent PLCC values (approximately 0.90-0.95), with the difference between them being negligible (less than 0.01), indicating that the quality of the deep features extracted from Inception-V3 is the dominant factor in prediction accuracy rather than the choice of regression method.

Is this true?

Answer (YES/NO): NO